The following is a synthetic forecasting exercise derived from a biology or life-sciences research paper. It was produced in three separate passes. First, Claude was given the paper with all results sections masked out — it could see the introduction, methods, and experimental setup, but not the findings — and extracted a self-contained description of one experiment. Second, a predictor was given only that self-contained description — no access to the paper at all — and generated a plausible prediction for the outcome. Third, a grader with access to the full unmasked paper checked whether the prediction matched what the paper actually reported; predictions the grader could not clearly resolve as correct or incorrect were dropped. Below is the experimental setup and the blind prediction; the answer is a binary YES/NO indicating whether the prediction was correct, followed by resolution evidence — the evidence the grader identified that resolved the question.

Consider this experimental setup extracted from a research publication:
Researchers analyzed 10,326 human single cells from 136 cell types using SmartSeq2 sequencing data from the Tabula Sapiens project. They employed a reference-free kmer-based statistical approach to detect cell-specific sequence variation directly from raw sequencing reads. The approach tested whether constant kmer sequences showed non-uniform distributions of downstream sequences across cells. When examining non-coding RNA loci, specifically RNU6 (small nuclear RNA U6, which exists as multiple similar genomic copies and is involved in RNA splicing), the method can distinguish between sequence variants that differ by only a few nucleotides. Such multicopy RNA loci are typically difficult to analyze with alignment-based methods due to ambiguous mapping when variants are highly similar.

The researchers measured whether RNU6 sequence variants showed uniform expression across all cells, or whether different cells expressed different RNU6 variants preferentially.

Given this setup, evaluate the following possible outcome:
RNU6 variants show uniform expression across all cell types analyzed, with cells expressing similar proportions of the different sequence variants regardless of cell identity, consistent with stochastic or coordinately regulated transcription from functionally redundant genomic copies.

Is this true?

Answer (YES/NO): NO